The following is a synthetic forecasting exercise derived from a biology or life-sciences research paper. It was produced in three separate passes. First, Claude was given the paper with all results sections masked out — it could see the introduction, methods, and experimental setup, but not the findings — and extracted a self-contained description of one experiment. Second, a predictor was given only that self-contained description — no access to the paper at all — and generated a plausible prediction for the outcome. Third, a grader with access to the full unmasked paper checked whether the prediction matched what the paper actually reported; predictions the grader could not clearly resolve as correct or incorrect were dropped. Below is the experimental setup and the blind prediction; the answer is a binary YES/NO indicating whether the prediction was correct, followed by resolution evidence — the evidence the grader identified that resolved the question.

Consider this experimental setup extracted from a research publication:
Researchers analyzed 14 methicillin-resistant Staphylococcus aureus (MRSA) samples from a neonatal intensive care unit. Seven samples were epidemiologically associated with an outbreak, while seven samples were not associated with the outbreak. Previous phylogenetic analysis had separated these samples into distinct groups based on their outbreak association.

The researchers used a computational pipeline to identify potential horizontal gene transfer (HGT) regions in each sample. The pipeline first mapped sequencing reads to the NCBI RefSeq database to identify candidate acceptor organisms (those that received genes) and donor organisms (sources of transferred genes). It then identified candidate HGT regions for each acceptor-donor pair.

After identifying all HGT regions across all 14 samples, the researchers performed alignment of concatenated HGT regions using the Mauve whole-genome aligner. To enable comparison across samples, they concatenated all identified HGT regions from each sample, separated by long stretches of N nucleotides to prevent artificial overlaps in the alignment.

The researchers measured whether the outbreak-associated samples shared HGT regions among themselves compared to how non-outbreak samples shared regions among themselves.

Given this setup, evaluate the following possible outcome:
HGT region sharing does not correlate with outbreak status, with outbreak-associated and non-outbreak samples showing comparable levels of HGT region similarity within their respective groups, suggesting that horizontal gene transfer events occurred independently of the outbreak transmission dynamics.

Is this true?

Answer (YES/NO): NO